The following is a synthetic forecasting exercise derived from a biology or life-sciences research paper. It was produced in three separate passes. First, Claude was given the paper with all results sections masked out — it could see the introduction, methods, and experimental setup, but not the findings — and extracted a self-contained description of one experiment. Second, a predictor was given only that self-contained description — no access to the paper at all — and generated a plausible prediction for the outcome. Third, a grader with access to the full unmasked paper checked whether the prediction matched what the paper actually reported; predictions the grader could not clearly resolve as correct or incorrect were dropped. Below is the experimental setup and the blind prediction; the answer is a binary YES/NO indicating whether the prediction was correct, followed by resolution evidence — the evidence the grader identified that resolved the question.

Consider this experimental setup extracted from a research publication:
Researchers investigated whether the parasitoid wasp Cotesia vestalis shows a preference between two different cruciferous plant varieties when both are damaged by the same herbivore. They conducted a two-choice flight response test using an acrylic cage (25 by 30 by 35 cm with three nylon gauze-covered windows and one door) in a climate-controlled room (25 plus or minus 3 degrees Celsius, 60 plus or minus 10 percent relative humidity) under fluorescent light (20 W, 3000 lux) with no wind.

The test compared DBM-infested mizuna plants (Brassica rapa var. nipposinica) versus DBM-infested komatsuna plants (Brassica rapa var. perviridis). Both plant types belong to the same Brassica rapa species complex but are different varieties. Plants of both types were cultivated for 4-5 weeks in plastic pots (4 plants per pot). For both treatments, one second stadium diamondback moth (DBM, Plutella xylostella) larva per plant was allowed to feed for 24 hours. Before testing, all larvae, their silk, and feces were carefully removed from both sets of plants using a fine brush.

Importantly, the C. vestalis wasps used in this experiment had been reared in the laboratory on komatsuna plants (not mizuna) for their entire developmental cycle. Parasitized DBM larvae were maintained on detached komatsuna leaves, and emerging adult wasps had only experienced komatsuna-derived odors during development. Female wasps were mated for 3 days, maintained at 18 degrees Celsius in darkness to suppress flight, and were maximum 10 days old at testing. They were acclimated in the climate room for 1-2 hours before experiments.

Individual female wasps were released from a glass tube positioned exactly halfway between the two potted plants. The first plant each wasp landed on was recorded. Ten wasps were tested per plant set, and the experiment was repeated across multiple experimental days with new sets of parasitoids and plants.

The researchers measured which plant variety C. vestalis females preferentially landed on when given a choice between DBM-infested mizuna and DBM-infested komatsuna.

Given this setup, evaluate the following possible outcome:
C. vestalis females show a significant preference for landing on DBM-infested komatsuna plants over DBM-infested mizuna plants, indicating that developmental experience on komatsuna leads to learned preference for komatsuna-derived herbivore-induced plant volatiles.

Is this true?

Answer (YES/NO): NO